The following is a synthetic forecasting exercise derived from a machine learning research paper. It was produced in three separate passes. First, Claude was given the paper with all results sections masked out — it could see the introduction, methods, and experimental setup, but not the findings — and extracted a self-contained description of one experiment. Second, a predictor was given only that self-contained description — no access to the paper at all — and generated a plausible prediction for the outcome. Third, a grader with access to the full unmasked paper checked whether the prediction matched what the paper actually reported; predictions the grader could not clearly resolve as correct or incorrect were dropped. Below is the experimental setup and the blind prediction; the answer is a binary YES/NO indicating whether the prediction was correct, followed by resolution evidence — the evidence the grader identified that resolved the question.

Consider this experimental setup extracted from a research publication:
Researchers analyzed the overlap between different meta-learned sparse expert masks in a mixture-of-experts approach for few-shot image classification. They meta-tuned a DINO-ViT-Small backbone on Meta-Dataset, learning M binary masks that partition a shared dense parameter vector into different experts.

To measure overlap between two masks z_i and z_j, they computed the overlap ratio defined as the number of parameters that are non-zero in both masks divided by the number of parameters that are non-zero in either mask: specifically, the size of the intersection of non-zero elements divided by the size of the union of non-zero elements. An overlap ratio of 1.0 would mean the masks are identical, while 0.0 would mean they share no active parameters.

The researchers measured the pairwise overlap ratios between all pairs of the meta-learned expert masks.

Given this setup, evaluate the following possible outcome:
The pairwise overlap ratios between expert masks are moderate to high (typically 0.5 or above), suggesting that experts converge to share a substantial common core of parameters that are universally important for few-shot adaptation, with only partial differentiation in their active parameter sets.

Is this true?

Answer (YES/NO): NO